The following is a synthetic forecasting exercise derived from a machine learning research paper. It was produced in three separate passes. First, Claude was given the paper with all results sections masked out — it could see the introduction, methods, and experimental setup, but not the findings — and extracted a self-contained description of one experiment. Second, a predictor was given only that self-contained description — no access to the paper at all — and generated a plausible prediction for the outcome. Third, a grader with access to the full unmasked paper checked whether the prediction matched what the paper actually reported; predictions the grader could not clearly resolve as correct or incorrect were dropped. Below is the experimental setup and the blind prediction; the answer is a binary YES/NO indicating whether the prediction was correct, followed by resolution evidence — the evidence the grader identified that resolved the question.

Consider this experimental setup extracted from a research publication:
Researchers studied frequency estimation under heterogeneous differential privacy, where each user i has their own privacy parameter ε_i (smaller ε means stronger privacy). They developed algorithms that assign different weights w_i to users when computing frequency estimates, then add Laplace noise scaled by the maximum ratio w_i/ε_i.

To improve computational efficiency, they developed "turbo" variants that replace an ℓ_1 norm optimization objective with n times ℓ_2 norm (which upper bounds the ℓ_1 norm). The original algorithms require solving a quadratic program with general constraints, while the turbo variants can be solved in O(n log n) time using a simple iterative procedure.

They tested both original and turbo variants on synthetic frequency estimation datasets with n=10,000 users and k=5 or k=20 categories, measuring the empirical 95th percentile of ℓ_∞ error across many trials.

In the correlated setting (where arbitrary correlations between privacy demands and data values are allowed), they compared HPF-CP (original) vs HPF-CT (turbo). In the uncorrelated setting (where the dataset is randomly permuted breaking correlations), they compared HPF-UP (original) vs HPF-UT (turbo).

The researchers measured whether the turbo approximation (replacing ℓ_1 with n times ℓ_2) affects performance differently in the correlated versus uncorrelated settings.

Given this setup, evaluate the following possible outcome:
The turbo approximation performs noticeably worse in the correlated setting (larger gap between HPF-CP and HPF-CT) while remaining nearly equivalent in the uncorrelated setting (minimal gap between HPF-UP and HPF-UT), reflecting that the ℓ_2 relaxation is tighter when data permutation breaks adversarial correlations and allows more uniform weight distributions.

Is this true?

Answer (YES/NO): YES